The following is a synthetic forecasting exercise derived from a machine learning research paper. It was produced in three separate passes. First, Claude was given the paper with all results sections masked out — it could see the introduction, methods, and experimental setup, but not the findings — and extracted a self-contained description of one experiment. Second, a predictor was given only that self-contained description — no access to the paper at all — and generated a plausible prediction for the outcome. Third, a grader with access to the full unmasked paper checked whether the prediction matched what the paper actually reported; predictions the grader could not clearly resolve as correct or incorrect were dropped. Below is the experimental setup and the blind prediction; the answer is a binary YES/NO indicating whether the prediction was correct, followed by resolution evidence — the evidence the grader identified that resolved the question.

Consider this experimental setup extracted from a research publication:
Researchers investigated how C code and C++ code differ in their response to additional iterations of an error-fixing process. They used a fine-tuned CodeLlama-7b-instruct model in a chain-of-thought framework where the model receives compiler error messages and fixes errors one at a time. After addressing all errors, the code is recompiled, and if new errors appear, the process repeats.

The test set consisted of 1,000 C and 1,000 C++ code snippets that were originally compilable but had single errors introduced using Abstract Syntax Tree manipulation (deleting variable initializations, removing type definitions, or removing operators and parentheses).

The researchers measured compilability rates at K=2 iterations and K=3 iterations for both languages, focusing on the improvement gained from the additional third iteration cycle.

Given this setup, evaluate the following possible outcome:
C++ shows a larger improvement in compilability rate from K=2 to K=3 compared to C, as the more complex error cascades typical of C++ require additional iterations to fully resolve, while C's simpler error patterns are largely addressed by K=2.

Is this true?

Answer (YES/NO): YES